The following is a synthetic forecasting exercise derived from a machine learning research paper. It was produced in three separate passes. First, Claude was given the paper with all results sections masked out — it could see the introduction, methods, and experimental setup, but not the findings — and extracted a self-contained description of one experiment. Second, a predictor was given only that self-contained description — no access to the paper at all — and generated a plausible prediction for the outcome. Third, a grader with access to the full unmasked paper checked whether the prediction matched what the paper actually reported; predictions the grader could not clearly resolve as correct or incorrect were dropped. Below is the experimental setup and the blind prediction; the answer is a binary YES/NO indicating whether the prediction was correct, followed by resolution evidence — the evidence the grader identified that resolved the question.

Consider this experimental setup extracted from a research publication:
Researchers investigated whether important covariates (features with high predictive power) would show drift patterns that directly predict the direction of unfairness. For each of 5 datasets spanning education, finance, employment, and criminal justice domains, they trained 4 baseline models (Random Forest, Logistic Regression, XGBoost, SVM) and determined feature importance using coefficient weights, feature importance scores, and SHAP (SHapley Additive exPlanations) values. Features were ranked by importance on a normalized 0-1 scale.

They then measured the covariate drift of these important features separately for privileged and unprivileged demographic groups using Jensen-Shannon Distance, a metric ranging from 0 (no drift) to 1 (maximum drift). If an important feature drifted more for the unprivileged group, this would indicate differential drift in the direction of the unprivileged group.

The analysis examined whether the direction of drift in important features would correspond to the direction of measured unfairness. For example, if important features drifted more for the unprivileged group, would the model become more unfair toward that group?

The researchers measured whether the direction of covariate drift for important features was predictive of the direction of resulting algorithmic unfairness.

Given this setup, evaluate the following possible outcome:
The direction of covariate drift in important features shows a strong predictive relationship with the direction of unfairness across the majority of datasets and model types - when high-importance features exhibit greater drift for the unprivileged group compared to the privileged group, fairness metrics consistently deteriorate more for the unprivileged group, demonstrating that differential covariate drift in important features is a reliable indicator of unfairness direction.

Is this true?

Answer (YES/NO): NO